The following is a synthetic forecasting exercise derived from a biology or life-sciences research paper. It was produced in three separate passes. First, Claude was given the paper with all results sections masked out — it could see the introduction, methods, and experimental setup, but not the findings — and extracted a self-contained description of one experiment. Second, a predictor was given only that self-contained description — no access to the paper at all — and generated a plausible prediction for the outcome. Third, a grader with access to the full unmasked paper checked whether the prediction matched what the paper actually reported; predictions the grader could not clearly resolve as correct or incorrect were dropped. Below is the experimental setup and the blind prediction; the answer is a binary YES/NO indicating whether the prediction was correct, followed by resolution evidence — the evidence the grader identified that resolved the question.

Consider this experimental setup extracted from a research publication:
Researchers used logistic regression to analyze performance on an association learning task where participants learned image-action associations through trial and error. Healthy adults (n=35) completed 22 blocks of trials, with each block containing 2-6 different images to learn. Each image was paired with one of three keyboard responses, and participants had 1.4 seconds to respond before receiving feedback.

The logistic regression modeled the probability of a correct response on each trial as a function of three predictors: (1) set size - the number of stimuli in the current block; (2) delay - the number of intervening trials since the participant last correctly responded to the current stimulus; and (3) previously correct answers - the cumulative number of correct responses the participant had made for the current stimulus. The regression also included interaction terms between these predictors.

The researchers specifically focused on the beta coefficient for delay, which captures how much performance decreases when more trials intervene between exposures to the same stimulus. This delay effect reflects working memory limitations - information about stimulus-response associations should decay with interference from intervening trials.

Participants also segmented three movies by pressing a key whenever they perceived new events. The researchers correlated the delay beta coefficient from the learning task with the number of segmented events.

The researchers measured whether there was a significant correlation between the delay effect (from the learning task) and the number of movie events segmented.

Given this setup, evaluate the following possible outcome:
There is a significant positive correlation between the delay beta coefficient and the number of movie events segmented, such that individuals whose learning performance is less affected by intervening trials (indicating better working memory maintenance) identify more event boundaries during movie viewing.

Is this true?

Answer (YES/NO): NO